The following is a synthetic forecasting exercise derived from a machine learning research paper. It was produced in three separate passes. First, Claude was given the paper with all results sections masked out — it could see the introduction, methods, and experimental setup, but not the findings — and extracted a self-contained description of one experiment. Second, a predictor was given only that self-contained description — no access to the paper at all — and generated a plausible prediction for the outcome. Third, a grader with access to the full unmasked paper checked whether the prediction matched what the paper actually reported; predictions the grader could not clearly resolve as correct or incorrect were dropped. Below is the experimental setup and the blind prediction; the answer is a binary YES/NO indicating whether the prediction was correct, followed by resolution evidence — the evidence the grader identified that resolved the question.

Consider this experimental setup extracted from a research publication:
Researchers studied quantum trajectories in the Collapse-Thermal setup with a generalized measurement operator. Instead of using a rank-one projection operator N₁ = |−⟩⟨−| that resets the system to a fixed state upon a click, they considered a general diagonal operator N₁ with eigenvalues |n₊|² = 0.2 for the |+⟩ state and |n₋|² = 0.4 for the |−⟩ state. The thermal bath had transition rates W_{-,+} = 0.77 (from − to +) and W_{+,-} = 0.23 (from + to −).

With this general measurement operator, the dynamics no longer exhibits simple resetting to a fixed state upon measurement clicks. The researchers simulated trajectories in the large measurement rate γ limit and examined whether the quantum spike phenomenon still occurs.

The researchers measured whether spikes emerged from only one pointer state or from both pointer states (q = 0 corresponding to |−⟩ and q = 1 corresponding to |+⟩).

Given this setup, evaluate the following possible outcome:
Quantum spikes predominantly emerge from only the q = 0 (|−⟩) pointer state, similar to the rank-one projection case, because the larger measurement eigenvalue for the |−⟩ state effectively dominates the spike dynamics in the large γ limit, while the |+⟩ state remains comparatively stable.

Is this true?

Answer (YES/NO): NO